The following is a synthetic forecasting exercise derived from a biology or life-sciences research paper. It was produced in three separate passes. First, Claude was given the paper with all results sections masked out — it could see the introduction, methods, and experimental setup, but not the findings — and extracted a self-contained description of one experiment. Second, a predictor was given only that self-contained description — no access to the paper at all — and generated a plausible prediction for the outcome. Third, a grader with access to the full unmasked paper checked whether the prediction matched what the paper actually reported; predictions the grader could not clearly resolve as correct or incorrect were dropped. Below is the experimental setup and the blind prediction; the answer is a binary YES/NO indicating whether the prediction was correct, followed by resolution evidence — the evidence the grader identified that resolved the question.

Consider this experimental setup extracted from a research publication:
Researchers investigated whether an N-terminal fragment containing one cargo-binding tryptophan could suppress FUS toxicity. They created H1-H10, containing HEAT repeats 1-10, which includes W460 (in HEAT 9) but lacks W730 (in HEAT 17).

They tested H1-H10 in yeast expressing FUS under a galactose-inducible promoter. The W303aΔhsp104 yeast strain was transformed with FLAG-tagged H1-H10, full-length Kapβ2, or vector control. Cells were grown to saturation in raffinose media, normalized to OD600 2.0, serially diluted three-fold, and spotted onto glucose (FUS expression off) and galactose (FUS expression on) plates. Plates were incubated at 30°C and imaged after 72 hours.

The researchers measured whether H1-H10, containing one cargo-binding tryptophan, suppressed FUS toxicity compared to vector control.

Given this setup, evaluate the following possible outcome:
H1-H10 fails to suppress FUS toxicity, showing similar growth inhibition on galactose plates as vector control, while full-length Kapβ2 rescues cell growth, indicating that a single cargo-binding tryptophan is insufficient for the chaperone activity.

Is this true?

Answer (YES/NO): YES